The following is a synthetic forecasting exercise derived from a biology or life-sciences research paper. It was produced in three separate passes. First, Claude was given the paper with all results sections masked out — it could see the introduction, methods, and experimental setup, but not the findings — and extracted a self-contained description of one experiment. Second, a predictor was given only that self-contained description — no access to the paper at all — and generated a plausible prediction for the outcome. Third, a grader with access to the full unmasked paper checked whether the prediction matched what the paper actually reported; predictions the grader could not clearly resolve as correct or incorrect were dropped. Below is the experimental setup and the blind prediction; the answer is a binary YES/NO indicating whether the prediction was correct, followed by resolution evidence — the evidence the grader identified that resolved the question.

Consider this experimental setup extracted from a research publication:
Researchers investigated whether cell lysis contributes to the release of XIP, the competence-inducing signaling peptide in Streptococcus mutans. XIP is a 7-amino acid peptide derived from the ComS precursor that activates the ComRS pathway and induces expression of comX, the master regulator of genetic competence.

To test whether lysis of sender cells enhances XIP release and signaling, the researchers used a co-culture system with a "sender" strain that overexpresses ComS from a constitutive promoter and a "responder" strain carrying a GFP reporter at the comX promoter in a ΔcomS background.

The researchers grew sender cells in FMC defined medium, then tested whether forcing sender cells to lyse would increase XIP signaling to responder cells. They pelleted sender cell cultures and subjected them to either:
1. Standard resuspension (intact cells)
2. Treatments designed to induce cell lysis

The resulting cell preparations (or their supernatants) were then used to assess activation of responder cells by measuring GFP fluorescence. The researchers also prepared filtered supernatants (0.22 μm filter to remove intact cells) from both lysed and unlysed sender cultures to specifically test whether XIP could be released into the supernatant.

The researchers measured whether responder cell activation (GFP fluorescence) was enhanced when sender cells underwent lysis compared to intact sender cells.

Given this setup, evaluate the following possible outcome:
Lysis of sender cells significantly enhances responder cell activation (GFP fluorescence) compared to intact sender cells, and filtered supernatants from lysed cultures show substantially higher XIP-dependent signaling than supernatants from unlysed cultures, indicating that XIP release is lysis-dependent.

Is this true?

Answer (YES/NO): YES